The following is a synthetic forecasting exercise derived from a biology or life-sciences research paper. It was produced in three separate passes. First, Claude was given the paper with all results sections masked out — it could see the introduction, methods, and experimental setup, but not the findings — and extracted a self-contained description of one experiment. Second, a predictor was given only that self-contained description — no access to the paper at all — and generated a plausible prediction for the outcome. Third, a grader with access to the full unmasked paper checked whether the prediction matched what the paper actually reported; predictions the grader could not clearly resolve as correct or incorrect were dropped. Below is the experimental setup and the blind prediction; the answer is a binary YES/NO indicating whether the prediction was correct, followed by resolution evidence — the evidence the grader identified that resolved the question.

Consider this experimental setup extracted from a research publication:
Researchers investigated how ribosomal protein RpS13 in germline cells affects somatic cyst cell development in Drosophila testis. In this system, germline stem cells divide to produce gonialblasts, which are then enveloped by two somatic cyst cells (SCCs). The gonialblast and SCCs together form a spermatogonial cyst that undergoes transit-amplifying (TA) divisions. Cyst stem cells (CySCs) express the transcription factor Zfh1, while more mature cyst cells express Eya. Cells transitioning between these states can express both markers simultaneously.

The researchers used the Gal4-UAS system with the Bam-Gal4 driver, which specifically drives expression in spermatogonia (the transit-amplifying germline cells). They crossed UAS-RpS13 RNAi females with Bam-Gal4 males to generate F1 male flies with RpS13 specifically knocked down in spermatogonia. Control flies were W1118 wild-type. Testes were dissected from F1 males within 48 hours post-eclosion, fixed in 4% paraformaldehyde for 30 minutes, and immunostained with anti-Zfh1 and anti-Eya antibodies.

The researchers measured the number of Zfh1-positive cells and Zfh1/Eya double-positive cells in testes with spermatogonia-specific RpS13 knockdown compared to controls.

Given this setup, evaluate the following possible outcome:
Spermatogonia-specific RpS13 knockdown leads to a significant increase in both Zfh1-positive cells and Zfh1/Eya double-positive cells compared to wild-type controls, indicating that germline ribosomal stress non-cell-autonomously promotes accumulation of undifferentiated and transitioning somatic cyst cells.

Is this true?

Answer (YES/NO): YES